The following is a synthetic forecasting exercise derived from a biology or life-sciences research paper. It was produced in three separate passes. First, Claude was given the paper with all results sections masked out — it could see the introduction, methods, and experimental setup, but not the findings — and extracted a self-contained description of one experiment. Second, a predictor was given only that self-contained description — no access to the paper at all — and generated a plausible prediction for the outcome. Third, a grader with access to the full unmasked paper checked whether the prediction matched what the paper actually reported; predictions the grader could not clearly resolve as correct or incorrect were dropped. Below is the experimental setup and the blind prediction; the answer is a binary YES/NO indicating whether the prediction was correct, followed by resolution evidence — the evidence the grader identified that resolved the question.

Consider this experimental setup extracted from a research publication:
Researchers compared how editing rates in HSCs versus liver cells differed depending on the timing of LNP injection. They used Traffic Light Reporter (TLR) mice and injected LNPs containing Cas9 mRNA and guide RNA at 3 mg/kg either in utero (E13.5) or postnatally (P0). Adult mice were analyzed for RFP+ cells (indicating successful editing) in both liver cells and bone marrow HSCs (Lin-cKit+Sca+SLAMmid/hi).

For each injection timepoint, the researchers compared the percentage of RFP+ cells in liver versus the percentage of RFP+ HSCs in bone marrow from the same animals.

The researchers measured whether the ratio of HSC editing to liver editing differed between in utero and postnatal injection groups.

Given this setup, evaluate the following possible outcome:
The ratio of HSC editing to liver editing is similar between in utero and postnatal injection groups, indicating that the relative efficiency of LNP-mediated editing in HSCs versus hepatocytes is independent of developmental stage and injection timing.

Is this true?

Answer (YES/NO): NO